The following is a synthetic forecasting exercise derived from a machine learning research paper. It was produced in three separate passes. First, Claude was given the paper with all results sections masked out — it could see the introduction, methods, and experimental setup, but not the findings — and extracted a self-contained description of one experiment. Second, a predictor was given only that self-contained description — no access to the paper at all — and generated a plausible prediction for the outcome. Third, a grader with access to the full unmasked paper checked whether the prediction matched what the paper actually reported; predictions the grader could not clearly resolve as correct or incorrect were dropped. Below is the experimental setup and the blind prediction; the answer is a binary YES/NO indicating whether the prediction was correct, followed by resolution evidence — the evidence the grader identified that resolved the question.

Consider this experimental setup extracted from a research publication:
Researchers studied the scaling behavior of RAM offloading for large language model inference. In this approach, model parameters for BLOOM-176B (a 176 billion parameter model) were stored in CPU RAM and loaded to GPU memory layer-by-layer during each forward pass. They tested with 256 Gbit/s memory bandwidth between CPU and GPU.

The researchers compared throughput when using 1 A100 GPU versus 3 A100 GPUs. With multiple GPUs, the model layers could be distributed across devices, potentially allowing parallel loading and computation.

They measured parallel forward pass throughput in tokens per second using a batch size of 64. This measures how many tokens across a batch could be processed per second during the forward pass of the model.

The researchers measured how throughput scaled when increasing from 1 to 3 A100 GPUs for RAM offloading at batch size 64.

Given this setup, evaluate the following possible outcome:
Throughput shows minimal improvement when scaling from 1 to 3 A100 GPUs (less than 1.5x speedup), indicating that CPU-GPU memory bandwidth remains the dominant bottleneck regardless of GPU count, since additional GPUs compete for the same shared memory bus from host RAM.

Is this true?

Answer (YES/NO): NO